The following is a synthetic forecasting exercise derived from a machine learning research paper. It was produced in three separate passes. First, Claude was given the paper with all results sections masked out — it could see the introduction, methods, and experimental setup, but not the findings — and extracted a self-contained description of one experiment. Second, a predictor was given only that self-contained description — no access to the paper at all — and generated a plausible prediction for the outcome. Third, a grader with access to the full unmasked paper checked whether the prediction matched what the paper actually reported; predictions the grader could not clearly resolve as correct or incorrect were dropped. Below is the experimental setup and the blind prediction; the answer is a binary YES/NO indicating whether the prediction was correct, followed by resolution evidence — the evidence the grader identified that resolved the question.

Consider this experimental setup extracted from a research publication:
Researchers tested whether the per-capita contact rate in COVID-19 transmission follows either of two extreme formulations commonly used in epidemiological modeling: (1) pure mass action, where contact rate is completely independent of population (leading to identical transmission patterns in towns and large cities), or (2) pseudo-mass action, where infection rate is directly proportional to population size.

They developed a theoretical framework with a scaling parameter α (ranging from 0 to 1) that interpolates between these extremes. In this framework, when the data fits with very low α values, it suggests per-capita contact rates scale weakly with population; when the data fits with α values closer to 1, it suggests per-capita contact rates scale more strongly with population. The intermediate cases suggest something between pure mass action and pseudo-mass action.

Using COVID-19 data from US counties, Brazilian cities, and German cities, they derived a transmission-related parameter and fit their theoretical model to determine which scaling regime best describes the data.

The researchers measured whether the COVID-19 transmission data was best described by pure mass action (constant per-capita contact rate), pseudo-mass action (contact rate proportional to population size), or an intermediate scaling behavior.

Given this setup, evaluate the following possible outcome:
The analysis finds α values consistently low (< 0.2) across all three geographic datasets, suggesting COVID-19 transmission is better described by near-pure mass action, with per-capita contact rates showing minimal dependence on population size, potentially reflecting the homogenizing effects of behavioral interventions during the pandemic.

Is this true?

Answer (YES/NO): NO